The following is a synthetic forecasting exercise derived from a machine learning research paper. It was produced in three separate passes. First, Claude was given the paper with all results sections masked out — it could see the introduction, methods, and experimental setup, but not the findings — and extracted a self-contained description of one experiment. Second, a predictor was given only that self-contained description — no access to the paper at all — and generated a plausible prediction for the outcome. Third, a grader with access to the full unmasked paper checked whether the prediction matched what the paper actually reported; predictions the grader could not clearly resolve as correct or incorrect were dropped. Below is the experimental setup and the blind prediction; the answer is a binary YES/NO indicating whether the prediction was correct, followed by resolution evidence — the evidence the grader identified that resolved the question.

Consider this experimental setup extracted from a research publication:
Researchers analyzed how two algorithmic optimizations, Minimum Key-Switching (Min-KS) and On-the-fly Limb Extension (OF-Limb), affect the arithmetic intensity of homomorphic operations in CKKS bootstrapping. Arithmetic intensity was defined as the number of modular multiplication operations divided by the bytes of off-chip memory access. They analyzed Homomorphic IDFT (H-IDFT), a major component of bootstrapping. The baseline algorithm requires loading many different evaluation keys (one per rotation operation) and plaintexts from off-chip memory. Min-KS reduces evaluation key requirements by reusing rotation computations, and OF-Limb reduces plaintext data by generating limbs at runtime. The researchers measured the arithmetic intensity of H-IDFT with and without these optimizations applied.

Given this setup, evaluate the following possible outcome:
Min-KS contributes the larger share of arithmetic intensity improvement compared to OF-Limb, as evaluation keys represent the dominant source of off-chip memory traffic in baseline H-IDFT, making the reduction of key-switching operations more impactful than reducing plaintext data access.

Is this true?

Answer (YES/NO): NO